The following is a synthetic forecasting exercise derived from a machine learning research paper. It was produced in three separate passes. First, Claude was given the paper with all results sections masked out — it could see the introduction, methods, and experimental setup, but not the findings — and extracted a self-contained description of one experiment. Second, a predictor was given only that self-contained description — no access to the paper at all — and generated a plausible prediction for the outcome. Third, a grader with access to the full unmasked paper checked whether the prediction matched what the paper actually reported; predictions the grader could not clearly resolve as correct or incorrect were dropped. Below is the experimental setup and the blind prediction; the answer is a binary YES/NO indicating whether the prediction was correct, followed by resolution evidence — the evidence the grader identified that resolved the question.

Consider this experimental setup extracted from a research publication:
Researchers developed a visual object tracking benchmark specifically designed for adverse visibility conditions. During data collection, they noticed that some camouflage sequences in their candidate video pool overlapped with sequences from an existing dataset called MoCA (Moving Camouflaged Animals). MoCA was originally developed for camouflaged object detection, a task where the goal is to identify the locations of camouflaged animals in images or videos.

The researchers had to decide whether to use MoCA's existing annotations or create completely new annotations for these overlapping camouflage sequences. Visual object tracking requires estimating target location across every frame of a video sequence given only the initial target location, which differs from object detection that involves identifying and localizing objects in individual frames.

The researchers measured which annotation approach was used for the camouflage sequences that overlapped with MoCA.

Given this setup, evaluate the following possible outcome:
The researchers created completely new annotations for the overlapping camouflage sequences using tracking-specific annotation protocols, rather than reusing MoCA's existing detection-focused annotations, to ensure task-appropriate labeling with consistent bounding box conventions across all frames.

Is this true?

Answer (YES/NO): YES